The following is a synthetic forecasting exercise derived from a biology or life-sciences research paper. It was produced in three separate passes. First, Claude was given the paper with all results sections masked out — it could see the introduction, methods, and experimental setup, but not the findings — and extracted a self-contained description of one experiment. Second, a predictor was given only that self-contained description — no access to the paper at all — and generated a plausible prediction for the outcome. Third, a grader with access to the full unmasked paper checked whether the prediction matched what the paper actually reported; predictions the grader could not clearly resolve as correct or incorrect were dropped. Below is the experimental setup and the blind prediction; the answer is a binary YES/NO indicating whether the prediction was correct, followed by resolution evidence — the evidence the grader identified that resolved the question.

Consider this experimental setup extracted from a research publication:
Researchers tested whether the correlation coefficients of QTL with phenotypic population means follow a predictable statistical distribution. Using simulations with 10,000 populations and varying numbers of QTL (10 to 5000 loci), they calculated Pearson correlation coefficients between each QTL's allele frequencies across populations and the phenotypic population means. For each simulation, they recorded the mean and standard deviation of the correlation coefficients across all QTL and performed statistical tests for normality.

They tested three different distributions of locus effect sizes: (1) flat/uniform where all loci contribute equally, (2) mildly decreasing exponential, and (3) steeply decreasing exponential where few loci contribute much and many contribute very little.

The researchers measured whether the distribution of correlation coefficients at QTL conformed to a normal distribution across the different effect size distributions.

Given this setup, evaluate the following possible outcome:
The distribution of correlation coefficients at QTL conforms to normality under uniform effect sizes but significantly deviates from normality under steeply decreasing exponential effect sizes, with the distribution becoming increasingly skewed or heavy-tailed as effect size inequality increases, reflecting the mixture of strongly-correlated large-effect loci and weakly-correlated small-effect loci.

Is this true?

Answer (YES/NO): YES